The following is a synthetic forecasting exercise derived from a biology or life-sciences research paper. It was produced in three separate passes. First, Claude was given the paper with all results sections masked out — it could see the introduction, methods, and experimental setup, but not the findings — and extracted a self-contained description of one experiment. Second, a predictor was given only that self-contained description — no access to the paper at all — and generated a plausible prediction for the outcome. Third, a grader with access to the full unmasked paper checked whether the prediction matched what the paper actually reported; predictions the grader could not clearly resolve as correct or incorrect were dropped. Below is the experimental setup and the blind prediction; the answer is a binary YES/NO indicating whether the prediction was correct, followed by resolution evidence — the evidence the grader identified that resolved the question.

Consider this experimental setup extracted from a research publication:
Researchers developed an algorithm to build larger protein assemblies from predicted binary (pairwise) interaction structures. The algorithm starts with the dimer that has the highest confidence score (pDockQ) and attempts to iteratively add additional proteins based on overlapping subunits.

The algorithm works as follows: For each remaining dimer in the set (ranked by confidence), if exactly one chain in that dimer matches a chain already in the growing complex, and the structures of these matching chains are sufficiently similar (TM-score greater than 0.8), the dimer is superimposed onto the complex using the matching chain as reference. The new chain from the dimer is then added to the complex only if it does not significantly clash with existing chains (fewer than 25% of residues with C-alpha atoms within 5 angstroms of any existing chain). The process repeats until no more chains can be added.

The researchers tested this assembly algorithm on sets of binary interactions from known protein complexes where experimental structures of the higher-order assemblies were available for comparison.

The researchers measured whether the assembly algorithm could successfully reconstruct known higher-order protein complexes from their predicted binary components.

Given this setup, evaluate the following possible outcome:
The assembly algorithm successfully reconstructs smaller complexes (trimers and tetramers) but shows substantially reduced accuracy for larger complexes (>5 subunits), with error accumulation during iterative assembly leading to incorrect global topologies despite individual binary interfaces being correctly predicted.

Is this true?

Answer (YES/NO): NO